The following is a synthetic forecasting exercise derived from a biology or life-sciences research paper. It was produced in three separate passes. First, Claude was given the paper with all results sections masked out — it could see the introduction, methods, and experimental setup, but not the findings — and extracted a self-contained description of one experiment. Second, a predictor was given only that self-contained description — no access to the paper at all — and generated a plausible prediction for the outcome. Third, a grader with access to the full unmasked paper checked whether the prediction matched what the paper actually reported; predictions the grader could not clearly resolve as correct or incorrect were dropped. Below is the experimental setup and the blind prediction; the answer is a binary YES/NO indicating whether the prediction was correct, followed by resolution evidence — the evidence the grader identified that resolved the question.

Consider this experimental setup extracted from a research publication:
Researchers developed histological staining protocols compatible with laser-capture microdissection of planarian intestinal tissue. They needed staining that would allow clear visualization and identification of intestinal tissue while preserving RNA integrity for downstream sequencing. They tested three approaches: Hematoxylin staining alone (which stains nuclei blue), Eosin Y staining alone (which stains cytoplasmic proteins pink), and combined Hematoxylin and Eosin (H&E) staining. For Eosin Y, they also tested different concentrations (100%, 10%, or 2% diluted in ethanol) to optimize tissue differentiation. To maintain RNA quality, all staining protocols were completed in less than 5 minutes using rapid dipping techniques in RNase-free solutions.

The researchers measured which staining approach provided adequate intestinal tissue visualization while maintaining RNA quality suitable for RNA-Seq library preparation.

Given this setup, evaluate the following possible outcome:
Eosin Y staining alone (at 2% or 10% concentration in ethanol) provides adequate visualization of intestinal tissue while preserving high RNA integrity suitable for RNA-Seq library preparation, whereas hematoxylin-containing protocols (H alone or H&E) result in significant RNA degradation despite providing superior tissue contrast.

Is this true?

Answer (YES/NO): NO